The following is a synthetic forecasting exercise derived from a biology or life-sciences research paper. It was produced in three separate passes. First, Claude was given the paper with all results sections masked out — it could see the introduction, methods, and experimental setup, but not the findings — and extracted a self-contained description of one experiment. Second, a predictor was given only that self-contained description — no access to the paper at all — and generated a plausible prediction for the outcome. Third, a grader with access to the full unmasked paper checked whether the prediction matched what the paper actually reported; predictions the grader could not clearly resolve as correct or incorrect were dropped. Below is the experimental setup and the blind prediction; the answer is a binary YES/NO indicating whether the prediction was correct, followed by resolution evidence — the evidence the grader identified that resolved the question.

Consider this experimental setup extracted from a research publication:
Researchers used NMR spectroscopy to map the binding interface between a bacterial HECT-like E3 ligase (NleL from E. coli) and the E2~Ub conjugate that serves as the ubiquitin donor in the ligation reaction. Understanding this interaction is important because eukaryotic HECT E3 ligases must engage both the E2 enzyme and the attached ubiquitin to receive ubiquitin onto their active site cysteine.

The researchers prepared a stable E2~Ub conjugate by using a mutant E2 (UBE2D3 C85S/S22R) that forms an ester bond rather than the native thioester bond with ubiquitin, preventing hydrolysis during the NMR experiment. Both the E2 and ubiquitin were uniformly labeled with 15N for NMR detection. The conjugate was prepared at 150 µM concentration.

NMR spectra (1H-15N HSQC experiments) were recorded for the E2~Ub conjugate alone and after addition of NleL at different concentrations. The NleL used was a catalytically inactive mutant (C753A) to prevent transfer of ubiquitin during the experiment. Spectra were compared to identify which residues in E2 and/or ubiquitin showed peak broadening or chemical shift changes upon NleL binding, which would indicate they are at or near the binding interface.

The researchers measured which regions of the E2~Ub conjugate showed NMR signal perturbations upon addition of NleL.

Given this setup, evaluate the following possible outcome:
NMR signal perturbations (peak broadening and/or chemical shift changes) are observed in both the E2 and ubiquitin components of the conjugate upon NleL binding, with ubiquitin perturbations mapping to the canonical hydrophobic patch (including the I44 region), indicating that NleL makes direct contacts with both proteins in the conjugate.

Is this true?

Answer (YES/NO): NO